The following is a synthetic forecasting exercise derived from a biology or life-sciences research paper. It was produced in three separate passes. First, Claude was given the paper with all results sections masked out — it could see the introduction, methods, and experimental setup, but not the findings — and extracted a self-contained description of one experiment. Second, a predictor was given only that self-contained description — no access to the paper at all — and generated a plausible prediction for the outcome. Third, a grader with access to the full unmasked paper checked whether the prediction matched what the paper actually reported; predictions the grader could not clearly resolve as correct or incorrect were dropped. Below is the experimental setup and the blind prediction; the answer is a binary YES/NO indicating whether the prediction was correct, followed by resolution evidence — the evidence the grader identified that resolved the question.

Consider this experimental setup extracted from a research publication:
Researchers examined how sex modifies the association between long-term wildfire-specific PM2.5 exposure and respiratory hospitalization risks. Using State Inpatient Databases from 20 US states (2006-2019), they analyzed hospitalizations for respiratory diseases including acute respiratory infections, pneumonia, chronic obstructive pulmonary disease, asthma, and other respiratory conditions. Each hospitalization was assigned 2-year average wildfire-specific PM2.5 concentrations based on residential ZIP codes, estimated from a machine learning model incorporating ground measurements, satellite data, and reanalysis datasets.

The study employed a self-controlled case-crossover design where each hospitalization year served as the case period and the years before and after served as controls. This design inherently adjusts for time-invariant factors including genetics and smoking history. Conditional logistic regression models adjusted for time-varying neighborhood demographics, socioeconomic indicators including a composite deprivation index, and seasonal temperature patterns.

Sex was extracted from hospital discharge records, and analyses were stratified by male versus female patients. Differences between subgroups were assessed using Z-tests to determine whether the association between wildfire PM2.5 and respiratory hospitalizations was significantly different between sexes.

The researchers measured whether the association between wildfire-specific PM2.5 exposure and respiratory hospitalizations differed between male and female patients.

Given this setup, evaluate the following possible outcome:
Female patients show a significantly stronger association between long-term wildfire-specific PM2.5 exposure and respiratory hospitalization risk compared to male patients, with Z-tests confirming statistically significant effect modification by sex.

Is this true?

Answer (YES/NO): NO